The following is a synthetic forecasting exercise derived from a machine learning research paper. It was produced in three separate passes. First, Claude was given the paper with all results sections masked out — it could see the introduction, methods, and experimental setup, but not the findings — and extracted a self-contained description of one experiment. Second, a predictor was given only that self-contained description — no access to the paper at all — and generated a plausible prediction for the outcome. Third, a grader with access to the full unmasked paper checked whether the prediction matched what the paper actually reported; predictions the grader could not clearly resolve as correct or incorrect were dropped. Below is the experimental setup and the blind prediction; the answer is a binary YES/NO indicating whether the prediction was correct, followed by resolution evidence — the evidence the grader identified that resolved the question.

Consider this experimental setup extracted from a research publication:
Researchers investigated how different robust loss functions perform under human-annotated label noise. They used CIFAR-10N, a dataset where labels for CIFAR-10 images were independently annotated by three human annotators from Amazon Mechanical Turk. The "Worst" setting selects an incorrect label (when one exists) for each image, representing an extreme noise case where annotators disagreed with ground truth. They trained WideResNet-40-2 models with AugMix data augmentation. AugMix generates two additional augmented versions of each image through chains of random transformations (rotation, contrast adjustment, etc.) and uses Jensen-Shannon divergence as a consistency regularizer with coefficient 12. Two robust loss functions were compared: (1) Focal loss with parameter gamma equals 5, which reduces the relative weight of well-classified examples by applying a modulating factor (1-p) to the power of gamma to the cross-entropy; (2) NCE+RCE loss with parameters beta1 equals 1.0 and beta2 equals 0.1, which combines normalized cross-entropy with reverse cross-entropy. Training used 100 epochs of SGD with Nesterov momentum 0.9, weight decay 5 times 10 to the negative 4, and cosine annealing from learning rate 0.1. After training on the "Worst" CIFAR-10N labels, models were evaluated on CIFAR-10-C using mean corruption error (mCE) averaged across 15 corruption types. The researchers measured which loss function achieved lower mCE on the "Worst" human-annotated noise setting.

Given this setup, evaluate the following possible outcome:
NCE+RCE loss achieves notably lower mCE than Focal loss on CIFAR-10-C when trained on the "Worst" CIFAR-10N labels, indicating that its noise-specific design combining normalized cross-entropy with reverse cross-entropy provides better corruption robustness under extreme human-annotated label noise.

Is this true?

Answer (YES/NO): YES